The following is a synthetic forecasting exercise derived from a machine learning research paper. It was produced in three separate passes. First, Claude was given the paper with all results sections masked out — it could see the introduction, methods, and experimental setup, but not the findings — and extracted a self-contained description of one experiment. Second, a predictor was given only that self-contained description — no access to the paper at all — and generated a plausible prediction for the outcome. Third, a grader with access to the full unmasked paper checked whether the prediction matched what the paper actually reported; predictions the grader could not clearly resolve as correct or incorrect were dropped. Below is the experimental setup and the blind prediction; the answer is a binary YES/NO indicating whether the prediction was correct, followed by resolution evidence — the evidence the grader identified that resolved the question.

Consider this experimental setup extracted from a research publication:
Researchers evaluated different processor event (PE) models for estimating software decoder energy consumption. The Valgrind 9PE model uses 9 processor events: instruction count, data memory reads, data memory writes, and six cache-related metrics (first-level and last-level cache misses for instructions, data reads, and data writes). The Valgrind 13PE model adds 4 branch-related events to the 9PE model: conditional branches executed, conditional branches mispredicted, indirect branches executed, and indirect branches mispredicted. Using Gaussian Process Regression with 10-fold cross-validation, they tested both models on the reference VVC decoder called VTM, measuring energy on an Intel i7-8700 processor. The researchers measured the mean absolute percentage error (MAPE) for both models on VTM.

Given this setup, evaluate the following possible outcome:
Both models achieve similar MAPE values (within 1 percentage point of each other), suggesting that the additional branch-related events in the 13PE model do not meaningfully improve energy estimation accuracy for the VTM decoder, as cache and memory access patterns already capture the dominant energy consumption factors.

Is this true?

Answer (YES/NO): NO